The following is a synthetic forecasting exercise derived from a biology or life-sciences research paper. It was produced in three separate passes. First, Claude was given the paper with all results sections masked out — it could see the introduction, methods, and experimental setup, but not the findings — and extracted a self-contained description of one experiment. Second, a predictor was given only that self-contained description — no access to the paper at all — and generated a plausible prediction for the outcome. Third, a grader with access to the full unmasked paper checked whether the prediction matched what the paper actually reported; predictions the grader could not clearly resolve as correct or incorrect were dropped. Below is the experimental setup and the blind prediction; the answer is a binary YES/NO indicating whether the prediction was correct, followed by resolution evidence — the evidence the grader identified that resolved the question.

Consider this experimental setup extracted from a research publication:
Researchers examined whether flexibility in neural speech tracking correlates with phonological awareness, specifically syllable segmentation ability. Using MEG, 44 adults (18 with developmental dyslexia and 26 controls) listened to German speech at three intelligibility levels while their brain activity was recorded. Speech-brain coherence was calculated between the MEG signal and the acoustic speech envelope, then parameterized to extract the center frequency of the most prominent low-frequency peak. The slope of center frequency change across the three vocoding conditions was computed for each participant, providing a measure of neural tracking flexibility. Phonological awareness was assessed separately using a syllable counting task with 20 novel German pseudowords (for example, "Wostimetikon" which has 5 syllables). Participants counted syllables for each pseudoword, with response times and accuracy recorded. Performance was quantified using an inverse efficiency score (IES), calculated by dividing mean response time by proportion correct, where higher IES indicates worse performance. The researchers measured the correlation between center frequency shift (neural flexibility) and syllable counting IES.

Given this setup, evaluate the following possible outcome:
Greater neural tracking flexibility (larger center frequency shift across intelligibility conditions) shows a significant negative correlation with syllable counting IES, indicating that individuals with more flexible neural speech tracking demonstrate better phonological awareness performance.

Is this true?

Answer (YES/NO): YES